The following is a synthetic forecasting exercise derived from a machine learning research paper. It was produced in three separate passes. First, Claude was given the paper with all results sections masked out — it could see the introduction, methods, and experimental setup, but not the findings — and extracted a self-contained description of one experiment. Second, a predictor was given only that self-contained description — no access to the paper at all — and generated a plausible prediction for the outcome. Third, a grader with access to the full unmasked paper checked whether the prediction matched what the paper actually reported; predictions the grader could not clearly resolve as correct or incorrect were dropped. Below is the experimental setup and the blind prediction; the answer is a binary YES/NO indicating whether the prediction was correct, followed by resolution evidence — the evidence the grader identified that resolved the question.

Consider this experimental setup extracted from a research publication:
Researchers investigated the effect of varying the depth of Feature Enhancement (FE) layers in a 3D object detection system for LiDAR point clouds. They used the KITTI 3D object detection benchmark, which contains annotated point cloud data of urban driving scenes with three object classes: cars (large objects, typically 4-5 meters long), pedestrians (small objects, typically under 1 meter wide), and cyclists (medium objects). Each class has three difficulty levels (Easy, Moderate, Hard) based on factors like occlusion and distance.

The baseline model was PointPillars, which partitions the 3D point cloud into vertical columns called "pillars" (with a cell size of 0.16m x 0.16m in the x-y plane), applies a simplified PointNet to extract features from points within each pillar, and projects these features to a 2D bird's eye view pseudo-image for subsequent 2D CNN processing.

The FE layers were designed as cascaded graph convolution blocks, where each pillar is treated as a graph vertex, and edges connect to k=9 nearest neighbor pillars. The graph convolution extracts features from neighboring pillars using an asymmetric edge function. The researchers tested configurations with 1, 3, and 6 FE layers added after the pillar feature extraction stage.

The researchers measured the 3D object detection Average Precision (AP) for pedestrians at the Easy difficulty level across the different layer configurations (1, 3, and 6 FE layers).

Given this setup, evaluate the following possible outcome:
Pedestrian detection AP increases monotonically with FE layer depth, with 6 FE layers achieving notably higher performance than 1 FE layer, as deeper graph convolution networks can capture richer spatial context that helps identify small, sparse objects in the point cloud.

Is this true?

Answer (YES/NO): NO